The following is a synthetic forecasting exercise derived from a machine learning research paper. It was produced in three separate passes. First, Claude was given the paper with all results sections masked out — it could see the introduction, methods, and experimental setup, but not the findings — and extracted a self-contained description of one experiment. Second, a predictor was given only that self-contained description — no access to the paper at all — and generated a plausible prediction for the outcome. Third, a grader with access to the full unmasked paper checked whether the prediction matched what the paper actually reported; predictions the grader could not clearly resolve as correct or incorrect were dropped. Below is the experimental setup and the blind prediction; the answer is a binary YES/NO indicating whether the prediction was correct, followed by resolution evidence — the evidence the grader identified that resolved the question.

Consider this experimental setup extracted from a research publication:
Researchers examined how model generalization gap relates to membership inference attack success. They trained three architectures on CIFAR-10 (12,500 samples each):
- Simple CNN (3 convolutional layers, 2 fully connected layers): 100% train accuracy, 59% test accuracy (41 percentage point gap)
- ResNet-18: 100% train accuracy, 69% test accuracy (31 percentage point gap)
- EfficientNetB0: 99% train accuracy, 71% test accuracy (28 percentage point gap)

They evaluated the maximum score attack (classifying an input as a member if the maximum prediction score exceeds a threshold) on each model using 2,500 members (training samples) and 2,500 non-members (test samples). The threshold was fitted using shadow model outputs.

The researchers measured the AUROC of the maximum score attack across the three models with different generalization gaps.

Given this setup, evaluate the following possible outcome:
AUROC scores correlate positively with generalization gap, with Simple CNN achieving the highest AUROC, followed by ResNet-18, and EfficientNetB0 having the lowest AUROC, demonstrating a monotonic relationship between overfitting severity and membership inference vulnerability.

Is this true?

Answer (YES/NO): NO